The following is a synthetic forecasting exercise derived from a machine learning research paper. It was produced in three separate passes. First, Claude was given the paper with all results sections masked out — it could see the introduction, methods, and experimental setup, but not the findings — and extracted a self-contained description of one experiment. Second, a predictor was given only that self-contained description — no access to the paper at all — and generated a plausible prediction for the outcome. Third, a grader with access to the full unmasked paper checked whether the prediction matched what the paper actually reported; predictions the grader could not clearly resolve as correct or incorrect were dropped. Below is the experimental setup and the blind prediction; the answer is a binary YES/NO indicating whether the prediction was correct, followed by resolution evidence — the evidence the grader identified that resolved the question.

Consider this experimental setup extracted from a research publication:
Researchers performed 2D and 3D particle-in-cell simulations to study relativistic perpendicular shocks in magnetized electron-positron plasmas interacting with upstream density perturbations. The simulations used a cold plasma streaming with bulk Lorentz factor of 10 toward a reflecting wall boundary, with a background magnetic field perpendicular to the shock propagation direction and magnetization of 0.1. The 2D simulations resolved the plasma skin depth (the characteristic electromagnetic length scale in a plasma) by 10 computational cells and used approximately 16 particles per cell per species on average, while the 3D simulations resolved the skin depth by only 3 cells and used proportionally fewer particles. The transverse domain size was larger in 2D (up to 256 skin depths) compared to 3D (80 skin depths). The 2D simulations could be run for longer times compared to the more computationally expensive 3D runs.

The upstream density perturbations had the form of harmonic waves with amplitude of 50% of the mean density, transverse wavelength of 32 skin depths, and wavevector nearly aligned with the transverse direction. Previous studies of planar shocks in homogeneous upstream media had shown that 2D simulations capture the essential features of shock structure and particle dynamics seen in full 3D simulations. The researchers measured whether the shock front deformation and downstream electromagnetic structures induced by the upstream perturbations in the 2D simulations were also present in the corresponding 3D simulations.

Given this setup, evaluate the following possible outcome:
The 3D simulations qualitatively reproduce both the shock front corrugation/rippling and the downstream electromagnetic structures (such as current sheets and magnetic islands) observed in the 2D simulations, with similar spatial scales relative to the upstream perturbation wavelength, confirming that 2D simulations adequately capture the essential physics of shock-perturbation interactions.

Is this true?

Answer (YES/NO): NO